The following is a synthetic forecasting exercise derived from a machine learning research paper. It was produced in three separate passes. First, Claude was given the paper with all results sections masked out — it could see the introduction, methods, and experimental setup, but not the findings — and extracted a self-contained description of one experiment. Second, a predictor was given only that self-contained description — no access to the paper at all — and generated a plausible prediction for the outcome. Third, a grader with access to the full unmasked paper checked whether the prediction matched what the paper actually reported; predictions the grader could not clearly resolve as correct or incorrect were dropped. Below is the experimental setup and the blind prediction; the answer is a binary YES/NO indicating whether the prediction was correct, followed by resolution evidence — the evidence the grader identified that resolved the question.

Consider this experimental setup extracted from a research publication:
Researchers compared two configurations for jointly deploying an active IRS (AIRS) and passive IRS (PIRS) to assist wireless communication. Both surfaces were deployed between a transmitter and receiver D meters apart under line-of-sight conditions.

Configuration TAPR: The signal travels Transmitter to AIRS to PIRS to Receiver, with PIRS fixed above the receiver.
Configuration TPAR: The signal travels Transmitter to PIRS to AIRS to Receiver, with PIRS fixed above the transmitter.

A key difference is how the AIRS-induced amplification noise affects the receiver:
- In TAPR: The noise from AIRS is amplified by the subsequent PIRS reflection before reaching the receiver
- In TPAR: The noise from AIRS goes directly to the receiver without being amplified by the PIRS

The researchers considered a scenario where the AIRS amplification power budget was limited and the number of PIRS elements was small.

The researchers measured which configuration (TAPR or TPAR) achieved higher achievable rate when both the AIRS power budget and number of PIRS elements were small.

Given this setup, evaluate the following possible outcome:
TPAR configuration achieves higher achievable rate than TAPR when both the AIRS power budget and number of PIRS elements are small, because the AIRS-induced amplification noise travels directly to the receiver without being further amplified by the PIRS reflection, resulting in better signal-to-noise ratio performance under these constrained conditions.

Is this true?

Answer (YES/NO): NO